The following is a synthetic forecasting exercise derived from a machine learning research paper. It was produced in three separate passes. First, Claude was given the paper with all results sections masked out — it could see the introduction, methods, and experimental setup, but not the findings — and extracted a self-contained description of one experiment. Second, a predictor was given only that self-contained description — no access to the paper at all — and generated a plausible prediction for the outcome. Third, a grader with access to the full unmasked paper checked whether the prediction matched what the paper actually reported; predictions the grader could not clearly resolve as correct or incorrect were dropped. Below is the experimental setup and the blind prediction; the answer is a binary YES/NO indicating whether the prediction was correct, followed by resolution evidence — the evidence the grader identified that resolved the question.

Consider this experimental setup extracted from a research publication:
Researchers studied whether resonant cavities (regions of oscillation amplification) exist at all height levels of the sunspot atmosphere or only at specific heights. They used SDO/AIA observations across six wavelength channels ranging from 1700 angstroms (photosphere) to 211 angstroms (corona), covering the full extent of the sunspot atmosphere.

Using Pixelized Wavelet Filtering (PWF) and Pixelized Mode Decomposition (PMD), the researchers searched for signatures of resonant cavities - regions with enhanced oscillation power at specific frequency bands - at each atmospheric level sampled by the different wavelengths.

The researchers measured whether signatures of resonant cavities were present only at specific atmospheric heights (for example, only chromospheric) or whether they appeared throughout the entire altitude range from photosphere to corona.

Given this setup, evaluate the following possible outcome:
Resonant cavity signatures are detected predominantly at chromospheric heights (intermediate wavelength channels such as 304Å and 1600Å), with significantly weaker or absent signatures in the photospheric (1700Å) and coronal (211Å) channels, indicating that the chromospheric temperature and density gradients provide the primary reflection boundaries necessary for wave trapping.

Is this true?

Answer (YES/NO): NO